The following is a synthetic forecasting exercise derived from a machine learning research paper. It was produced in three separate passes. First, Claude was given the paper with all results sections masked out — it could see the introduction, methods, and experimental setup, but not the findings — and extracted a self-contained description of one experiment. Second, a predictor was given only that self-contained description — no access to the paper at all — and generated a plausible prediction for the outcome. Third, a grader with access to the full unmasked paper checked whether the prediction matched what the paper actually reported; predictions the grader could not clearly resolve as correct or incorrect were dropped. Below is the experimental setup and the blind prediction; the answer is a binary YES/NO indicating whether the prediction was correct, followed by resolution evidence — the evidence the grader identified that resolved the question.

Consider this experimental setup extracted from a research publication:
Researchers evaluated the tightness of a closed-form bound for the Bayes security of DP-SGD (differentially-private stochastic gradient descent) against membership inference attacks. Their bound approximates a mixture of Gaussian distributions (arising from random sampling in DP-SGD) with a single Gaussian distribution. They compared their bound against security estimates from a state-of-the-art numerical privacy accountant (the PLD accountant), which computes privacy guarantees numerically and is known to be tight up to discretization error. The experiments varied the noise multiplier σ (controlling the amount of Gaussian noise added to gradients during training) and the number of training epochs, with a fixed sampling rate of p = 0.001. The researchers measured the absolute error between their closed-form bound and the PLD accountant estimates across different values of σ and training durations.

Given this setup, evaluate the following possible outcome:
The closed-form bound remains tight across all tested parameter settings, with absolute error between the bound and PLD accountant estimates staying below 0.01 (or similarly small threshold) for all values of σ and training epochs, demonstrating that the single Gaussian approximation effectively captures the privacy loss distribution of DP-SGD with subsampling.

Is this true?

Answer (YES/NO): NO